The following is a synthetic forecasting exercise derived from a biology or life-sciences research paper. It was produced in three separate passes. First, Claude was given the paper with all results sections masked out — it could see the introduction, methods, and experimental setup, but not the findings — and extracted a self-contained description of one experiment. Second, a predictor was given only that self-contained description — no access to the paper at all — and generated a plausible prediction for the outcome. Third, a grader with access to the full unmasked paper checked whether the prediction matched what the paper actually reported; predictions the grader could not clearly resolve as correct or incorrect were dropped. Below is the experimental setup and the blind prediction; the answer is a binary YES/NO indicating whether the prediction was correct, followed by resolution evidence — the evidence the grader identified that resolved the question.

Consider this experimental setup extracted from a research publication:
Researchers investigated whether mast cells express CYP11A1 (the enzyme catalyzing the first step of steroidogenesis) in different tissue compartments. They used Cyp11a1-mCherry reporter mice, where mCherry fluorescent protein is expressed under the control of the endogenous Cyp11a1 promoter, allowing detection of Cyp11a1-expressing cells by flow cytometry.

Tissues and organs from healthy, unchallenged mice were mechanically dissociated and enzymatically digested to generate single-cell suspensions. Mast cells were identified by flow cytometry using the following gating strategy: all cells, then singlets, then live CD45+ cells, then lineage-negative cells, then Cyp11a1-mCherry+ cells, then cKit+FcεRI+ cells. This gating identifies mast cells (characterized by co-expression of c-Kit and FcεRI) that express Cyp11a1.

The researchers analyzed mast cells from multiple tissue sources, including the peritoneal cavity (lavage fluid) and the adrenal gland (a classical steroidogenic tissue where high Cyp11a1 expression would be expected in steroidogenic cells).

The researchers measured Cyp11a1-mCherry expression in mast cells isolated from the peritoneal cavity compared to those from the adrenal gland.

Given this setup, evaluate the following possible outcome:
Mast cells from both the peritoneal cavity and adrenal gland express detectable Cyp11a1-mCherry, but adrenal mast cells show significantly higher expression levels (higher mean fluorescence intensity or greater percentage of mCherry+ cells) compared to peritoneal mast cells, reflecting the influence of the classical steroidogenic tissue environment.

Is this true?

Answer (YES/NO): NO